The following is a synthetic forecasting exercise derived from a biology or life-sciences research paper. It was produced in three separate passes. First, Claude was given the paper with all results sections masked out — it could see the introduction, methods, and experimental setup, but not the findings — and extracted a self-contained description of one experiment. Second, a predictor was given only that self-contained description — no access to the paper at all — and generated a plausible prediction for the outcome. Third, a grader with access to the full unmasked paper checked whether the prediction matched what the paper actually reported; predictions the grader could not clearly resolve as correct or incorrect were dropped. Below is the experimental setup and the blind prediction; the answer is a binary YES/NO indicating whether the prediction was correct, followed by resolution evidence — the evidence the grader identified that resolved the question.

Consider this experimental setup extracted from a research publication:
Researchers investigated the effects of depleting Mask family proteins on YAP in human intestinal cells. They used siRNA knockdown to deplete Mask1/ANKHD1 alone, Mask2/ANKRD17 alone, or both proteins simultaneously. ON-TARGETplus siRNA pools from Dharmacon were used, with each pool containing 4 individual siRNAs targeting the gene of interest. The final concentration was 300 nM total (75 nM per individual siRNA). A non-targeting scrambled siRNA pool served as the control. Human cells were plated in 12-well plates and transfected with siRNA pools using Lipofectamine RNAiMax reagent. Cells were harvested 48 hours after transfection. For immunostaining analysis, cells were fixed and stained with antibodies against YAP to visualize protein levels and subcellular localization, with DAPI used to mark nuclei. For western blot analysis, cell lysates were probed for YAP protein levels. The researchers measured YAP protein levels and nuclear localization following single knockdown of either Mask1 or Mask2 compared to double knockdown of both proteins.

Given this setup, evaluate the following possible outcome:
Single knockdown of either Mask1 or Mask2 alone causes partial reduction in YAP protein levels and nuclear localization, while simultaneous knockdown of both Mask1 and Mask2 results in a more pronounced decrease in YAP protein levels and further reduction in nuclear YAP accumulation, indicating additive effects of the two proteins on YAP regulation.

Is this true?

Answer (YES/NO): NO